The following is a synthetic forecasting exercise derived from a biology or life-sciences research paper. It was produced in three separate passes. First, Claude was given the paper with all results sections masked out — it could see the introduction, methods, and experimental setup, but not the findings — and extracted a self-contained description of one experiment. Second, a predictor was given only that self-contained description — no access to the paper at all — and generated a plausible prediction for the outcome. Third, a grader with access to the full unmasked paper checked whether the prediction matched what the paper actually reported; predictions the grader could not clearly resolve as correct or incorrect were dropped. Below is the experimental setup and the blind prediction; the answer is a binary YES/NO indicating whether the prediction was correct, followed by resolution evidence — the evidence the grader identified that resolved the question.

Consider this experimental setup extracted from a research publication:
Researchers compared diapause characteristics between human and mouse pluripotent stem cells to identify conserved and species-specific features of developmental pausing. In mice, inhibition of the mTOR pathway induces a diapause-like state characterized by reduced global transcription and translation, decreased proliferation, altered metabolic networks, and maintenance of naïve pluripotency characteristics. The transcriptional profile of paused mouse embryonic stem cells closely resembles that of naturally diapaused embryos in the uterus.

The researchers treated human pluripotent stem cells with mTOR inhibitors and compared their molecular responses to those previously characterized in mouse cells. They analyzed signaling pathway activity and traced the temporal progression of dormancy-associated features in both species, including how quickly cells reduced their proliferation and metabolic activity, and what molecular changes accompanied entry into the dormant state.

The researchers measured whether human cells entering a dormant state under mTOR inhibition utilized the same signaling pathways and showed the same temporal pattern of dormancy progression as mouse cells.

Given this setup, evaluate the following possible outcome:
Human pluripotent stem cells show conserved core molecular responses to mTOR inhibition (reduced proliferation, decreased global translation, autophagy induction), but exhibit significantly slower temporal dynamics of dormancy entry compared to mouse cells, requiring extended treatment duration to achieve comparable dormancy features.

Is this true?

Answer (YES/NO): YES